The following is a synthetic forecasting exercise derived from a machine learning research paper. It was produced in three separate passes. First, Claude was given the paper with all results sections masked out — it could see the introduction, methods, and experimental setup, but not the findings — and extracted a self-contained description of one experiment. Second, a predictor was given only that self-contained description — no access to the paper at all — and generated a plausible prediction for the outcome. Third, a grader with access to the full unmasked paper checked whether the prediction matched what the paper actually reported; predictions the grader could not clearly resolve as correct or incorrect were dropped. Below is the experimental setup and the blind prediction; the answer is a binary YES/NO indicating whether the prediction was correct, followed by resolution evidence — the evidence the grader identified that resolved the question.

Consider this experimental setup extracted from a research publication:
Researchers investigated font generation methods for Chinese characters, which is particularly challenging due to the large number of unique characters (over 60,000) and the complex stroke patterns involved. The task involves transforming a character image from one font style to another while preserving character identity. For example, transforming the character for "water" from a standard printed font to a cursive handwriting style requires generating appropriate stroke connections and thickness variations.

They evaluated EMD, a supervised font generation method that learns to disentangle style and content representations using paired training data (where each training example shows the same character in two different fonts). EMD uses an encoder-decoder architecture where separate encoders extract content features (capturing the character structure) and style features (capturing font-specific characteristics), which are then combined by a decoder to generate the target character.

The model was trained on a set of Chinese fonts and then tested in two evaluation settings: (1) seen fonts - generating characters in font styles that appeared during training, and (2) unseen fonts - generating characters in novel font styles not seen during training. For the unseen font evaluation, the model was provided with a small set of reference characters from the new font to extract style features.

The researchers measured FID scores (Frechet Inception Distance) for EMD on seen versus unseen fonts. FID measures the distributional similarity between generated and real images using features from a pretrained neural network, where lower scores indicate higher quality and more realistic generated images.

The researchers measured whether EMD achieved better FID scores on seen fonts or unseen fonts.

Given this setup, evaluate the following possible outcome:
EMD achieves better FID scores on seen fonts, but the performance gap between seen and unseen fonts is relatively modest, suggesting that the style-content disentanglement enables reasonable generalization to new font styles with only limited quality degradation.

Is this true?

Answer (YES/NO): NO